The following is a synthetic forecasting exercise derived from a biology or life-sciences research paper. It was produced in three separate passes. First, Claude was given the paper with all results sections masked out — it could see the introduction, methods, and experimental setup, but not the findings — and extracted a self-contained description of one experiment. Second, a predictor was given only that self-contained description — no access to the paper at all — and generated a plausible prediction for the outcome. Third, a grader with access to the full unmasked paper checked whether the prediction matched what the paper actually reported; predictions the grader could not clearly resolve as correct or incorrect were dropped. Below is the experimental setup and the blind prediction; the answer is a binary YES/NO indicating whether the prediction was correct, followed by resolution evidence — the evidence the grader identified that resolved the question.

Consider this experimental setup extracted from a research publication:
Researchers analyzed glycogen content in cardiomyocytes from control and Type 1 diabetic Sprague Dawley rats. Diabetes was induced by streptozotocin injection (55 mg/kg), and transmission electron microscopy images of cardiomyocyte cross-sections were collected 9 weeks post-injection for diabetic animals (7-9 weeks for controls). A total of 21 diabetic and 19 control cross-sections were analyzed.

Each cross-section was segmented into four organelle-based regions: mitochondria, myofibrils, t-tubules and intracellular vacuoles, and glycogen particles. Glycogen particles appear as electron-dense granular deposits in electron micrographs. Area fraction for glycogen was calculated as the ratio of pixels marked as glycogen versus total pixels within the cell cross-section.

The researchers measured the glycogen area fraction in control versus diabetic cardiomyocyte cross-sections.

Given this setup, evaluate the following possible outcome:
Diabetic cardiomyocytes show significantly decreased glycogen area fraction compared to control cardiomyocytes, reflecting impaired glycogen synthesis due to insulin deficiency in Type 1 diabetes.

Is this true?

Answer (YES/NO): NO